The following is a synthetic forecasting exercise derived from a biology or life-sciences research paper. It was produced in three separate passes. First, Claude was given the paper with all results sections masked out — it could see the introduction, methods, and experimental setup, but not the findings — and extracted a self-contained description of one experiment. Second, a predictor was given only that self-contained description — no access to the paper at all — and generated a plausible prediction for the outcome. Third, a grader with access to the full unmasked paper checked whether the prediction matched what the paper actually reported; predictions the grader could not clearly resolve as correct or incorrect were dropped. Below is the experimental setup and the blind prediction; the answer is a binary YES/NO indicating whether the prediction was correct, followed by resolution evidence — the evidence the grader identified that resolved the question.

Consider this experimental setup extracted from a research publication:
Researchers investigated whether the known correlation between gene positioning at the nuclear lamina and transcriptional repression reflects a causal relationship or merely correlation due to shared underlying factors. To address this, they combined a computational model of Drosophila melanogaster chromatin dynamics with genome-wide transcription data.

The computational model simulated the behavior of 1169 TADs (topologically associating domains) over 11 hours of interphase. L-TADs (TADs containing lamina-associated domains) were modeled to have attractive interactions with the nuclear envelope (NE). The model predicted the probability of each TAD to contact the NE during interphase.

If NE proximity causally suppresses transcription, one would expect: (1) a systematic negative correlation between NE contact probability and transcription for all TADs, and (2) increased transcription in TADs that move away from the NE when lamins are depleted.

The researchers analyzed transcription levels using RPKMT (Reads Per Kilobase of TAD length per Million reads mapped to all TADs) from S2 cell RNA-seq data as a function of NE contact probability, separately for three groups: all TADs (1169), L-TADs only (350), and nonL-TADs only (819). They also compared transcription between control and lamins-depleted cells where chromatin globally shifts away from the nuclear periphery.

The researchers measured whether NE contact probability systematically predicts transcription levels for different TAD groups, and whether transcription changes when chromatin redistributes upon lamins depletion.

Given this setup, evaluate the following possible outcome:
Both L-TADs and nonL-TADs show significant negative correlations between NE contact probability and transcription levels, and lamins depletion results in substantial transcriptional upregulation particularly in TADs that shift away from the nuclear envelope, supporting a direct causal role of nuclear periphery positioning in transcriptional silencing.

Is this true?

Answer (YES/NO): NO